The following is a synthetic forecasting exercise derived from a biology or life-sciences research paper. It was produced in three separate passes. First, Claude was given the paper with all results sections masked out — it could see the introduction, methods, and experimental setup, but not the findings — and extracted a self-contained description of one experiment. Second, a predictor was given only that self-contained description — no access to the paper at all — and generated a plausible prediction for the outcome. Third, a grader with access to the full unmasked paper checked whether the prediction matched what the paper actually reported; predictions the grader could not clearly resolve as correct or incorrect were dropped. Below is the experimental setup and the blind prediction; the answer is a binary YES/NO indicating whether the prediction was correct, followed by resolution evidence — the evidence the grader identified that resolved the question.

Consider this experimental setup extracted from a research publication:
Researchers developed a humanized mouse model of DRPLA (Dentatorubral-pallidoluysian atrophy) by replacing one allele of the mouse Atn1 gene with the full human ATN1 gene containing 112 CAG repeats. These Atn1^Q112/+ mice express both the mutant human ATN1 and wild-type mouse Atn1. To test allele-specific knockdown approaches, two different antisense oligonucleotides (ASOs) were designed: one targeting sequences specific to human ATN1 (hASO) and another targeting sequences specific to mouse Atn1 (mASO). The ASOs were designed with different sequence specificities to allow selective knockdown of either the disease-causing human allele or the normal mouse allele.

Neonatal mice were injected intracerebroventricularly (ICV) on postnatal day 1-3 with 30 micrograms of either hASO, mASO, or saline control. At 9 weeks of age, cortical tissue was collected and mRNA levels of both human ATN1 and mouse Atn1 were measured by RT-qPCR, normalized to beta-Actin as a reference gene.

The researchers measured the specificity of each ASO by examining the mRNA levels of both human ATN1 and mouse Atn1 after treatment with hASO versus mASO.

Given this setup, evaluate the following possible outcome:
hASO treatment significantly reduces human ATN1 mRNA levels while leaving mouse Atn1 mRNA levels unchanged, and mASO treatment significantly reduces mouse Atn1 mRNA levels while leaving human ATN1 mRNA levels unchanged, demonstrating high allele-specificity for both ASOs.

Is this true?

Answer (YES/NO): YES